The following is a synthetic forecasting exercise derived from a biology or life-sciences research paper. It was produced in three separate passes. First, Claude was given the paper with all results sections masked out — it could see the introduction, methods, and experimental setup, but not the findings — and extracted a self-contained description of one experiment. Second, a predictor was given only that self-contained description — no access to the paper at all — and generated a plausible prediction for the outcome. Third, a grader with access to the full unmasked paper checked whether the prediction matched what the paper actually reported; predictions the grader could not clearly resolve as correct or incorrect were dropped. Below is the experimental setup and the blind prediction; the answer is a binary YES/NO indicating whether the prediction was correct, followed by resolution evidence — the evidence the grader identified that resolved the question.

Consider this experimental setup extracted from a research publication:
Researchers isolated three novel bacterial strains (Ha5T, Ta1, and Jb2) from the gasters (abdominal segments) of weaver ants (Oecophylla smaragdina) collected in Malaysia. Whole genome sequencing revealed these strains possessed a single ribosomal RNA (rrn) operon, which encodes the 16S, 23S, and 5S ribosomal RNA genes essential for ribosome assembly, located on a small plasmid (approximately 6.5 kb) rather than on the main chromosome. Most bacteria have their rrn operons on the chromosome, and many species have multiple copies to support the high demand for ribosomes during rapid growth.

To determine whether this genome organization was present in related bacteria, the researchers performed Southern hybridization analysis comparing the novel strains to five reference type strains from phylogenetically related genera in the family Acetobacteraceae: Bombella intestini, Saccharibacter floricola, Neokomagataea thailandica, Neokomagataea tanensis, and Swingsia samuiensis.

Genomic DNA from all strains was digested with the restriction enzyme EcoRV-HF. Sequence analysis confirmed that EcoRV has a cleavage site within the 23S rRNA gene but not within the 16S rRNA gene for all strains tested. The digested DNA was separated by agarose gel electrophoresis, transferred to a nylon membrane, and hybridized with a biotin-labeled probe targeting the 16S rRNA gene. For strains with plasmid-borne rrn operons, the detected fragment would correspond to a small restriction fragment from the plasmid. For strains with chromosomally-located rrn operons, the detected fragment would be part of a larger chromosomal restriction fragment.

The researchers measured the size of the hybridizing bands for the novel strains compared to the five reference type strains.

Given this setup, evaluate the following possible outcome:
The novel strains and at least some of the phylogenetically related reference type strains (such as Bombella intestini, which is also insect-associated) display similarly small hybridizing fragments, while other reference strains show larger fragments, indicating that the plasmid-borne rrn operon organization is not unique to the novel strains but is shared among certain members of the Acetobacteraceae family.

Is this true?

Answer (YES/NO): NO